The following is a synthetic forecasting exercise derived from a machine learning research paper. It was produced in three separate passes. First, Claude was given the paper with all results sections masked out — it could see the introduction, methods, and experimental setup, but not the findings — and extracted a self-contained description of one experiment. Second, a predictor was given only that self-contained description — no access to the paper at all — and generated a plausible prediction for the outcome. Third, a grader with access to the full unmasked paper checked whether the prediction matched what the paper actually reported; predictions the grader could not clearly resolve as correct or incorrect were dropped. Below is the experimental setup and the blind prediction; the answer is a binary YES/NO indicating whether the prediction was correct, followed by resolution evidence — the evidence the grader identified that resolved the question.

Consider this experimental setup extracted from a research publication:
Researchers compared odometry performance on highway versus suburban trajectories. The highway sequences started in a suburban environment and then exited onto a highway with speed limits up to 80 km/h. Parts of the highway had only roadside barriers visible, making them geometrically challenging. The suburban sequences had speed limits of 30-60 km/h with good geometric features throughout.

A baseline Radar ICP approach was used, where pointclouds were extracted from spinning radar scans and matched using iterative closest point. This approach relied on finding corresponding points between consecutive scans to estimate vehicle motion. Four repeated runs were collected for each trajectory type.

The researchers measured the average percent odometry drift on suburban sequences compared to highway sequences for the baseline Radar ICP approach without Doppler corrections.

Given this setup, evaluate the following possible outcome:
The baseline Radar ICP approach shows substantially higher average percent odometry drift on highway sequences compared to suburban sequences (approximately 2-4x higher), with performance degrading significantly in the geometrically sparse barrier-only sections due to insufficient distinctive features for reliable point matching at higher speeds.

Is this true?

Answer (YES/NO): NO